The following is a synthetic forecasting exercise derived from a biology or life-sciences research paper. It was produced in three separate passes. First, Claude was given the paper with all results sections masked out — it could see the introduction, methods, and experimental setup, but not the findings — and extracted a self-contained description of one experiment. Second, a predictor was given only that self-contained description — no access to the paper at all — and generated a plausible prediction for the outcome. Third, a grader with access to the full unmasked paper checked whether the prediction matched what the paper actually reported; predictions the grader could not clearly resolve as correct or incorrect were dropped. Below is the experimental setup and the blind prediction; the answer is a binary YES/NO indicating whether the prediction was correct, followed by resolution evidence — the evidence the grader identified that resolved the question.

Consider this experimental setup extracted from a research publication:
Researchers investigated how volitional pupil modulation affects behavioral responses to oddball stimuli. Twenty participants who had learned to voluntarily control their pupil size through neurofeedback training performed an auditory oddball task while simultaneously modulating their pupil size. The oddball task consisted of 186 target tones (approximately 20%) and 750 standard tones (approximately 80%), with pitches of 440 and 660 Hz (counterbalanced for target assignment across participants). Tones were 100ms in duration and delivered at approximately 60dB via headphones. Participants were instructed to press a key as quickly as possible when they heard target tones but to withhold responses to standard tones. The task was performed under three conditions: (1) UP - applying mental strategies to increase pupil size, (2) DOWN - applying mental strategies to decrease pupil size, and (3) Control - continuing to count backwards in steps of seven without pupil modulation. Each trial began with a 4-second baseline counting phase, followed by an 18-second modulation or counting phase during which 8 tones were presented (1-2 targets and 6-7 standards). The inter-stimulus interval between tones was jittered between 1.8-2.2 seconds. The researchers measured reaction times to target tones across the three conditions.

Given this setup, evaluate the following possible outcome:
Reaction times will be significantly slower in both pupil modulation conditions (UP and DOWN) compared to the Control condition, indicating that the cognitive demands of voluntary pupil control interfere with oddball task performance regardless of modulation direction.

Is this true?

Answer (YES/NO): NO